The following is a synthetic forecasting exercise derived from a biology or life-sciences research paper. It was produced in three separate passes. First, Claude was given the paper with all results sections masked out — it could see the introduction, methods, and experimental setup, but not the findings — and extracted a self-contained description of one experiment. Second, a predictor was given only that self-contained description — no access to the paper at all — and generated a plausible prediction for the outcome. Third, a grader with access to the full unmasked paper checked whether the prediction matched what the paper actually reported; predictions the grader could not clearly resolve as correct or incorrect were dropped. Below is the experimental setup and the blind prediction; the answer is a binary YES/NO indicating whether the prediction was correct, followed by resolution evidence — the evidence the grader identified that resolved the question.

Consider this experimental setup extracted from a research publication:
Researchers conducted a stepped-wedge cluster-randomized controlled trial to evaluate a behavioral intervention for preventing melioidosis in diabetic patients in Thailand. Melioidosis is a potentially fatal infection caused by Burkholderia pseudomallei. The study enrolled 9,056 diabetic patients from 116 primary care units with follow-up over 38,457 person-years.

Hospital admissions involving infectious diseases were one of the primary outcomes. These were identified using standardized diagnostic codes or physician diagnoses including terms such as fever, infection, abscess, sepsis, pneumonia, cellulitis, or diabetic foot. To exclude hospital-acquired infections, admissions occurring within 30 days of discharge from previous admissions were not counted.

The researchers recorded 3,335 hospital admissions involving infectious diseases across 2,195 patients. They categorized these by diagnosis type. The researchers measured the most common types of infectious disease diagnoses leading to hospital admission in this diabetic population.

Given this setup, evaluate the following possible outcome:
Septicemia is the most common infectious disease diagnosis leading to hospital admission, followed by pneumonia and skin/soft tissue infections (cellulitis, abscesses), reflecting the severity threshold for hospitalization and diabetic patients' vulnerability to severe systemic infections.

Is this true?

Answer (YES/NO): NO